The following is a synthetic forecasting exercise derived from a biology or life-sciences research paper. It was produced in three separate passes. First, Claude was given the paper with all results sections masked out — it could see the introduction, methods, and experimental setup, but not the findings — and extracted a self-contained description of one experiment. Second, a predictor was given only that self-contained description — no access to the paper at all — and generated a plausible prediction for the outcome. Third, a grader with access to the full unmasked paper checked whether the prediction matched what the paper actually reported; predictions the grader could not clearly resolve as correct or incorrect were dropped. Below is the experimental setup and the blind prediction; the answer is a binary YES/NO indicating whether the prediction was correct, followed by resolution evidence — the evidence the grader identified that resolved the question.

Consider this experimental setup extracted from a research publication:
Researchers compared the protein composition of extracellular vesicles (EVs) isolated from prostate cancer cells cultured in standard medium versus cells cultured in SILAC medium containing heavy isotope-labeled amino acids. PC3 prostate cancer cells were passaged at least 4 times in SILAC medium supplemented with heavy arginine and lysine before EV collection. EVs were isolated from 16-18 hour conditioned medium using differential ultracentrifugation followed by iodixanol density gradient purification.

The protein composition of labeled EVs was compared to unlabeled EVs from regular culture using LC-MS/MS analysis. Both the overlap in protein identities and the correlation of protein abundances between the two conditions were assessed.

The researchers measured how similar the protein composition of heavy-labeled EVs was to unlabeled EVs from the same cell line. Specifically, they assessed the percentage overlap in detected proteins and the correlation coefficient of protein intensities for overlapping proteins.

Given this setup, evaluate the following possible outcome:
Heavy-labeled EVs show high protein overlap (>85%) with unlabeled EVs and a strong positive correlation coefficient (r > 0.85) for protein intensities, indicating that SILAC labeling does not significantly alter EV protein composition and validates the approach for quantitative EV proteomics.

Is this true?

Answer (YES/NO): NO